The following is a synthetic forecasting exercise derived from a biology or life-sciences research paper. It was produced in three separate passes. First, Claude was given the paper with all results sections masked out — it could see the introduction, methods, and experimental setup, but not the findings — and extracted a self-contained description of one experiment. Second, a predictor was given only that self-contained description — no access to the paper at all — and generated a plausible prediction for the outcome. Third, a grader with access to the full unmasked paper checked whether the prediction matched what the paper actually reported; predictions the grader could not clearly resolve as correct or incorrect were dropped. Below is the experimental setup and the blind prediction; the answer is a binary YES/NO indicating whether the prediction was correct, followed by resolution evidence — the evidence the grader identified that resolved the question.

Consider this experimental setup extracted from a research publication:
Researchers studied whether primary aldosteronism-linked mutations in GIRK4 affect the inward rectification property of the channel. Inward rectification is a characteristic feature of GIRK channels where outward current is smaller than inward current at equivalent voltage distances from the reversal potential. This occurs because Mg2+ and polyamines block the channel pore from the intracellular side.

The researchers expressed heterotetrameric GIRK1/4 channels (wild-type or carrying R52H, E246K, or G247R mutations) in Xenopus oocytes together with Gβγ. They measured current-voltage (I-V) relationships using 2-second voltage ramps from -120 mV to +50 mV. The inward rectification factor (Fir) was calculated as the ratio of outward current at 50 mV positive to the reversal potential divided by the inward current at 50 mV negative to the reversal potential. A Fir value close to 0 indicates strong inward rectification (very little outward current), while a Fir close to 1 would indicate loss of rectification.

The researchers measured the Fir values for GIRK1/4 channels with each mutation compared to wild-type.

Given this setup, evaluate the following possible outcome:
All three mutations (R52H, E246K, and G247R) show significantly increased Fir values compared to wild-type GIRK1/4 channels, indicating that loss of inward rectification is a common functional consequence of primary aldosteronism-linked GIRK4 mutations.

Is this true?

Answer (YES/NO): NO